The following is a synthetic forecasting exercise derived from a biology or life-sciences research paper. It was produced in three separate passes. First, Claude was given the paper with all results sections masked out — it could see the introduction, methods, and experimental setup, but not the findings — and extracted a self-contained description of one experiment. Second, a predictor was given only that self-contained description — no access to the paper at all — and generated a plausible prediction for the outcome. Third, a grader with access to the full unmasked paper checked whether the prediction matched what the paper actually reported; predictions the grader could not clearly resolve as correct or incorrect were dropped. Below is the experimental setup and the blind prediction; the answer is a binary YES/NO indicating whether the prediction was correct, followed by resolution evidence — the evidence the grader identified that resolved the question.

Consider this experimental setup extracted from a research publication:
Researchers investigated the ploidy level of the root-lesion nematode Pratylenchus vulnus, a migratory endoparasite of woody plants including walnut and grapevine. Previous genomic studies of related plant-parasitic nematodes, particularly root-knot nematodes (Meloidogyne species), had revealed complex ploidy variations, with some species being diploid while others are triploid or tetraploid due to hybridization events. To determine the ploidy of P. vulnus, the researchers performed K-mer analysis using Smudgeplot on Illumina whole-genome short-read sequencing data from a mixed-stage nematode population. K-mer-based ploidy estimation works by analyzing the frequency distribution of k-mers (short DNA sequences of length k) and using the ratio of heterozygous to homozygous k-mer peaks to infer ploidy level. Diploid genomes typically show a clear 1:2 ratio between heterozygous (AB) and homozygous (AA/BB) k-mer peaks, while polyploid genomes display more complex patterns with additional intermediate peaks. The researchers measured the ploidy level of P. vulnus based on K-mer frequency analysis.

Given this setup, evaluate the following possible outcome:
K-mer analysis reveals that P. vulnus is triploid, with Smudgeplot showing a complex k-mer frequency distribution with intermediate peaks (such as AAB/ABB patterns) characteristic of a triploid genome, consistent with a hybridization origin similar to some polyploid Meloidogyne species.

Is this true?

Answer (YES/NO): NO